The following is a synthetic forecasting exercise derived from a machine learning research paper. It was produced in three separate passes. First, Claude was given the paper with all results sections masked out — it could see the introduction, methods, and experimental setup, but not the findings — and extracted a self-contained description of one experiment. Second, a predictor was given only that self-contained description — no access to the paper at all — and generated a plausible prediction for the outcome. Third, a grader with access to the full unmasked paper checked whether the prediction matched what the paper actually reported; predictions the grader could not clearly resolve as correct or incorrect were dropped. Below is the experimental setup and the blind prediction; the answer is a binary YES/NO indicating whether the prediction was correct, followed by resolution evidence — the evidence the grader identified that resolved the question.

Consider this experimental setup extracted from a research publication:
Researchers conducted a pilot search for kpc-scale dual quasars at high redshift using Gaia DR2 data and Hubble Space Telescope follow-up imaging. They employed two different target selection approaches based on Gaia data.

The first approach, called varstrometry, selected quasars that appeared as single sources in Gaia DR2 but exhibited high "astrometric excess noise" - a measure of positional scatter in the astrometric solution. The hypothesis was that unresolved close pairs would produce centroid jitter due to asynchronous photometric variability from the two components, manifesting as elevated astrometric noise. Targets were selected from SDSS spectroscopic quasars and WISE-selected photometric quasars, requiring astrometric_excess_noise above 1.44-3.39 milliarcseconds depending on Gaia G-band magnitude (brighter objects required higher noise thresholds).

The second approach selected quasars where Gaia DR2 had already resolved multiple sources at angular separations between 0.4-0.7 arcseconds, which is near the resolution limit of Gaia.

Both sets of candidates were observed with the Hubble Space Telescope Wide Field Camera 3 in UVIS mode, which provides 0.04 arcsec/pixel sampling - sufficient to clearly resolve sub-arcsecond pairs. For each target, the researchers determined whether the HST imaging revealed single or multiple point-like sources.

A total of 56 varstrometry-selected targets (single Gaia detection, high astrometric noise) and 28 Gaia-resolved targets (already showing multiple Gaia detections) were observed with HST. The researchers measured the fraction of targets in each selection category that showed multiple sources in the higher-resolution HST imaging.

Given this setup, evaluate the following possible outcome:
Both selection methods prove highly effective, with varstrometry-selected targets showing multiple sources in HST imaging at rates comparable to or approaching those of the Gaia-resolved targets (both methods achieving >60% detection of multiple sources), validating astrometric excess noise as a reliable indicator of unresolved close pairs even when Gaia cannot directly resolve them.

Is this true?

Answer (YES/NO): NO